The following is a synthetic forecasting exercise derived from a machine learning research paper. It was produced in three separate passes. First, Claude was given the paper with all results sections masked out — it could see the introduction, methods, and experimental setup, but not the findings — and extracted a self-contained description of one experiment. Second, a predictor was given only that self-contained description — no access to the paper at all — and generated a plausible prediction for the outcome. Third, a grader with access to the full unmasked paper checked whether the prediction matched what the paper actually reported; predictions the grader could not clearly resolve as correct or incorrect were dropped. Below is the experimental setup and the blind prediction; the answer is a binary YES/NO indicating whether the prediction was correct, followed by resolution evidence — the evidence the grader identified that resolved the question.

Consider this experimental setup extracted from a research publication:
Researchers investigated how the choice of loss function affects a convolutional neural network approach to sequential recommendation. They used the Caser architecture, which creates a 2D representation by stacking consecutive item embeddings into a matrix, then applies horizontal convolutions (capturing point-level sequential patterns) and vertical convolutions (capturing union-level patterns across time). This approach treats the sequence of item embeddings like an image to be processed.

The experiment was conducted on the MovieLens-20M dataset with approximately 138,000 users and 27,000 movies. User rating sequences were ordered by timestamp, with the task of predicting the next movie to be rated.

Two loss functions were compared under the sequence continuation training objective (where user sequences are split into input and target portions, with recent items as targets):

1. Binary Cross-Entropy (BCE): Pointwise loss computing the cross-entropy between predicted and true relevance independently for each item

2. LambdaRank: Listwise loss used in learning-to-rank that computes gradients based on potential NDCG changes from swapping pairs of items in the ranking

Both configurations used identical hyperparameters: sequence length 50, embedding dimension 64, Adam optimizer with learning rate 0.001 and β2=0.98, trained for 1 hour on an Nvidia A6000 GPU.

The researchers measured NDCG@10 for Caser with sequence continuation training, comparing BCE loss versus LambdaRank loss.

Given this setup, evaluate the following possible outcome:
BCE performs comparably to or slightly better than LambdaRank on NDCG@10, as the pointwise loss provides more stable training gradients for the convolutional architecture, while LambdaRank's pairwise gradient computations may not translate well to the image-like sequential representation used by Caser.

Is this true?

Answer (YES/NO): NO